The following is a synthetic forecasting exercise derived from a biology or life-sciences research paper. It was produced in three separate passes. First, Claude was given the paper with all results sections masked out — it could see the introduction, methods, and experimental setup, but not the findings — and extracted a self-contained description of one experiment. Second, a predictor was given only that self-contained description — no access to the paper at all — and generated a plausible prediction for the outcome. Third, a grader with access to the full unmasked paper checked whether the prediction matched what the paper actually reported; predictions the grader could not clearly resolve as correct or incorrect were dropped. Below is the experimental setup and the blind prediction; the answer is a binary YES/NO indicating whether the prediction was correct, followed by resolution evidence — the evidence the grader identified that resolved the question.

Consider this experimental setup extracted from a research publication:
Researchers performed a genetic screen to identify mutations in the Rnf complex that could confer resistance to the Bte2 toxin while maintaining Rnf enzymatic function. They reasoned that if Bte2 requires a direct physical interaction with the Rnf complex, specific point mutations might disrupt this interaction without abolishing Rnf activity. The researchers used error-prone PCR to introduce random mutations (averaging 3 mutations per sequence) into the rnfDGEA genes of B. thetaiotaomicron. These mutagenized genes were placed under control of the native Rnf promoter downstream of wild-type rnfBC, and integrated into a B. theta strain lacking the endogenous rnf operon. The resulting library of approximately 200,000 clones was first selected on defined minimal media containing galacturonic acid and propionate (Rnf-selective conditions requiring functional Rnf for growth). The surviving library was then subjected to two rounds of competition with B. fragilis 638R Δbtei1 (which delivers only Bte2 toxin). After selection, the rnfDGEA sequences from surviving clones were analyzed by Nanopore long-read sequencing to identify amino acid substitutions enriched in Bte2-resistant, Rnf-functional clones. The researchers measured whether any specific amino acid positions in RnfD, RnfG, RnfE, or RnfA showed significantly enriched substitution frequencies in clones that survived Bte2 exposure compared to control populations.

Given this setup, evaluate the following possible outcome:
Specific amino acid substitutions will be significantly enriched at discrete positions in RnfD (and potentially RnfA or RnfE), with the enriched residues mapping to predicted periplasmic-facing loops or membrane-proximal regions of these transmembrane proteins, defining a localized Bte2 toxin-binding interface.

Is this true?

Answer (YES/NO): NO